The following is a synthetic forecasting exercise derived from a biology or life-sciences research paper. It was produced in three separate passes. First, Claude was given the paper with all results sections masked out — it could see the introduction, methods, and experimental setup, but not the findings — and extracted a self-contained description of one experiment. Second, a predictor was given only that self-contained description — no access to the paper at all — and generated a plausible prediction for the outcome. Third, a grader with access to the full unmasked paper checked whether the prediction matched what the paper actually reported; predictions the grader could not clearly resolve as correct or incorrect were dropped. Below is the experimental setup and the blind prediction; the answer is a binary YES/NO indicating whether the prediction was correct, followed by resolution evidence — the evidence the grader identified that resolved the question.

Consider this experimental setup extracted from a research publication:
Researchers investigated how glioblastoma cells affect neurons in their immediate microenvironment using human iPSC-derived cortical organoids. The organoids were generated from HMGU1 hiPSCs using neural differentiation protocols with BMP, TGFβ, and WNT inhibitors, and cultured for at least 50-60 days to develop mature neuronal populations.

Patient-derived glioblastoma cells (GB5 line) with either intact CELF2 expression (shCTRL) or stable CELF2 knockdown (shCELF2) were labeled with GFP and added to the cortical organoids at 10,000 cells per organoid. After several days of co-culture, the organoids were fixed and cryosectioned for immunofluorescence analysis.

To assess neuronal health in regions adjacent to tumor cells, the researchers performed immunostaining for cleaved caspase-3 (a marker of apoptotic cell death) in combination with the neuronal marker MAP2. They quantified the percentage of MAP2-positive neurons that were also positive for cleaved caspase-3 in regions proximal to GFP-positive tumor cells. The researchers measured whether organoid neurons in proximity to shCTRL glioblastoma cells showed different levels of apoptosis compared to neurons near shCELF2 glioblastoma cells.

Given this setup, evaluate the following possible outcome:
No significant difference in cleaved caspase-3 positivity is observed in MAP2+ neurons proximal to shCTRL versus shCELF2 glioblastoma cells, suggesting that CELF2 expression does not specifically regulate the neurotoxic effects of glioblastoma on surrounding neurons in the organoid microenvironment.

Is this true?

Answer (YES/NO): NO